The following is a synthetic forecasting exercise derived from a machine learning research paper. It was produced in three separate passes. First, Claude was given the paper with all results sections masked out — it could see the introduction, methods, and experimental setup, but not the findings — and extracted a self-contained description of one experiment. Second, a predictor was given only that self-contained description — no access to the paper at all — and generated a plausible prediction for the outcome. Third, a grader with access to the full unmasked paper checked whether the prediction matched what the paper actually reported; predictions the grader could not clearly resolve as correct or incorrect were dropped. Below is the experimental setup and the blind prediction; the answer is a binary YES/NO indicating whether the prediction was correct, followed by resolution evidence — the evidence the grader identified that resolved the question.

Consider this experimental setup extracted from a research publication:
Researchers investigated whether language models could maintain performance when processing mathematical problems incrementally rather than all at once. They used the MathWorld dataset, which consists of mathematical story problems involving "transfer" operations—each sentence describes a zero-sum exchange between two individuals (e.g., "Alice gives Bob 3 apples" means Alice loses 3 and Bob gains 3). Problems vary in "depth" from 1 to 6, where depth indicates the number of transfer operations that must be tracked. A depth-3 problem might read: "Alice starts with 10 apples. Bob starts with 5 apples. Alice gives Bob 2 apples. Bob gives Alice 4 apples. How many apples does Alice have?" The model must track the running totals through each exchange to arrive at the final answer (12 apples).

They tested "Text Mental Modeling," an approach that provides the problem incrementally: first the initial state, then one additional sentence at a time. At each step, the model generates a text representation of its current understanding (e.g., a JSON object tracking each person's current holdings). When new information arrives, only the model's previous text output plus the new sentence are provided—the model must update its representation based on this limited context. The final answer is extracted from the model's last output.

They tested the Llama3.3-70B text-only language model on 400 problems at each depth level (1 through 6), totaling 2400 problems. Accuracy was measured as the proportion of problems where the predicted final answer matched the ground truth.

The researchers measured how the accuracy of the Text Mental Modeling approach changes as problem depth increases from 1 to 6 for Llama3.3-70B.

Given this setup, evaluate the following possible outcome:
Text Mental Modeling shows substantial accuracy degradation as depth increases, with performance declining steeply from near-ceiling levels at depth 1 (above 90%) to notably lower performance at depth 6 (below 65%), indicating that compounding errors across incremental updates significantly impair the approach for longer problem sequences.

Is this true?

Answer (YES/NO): NO